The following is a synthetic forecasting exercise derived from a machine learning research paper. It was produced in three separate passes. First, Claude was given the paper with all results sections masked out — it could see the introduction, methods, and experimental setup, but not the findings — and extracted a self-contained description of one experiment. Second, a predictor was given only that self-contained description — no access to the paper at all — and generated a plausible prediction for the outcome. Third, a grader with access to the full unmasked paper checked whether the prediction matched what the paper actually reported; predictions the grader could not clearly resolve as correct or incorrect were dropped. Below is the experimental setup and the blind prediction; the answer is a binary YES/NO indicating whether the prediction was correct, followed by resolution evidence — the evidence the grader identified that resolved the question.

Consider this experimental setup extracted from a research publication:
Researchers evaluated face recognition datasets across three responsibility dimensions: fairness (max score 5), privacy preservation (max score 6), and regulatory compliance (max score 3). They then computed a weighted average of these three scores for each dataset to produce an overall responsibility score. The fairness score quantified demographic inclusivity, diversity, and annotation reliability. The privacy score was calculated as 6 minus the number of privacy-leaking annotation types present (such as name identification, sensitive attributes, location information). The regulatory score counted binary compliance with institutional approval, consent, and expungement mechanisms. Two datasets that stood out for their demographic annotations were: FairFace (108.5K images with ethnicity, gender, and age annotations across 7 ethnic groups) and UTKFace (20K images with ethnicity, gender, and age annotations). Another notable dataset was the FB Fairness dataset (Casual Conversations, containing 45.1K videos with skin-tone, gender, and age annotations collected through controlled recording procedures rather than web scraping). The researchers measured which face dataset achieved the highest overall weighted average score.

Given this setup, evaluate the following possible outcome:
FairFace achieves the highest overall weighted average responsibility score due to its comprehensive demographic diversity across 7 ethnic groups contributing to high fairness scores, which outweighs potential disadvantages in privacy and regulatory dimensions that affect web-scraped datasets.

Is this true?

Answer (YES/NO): NO